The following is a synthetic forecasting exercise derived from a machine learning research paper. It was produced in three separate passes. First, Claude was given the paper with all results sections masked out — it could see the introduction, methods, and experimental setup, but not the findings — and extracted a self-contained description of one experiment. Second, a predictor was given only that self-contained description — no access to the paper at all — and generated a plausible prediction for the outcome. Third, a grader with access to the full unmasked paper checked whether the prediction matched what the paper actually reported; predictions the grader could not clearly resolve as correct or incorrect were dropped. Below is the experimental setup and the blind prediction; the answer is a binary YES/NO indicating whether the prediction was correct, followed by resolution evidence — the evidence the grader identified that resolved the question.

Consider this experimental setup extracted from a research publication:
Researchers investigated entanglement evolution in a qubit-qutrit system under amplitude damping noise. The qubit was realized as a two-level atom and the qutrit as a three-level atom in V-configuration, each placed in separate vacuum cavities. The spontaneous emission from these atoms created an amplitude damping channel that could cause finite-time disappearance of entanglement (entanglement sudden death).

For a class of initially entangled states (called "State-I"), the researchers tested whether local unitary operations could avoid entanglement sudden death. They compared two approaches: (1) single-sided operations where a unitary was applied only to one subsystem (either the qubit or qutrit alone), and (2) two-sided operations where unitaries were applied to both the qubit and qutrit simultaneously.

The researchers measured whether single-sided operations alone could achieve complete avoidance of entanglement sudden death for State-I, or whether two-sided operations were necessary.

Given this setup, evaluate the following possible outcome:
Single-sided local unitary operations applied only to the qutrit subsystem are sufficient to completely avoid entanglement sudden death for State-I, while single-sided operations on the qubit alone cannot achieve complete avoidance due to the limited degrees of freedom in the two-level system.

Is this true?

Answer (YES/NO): YES